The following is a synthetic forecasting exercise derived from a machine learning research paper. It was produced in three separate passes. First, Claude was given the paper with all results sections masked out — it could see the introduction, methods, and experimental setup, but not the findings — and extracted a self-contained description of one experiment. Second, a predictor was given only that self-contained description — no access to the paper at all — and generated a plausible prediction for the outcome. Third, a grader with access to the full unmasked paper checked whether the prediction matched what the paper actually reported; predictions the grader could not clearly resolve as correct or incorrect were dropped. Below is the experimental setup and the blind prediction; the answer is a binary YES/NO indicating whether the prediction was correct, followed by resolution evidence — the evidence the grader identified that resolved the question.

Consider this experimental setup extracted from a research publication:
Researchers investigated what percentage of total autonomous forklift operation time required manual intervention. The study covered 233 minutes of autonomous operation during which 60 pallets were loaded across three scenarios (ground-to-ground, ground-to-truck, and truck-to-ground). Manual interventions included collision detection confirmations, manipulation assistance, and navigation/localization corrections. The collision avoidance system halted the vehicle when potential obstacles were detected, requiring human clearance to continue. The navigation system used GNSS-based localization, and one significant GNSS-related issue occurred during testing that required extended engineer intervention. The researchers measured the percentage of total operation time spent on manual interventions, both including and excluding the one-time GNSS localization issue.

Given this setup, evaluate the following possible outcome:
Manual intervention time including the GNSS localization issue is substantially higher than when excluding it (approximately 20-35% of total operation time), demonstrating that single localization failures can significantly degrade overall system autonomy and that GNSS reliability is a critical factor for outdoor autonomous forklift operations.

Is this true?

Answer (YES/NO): NO